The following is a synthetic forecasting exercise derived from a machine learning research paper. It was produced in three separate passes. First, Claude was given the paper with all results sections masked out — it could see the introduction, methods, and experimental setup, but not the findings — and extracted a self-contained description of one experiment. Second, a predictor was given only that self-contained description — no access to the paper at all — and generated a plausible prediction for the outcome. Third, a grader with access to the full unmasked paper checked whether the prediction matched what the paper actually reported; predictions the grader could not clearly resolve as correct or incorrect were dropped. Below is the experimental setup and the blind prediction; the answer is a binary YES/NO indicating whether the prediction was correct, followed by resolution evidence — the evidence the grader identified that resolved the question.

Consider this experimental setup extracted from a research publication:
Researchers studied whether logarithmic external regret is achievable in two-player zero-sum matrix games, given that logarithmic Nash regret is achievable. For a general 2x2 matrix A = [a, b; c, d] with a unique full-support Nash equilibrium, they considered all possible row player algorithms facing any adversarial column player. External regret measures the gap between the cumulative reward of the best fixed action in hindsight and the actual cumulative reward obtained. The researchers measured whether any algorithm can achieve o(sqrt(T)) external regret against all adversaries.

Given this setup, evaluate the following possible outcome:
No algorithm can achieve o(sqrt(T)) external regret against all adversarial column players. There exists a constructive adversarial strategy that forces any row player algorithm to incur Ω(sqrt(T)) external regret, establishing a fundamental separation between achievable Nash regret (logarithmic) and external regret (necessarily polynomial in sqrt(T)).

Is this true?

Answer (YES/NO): YES